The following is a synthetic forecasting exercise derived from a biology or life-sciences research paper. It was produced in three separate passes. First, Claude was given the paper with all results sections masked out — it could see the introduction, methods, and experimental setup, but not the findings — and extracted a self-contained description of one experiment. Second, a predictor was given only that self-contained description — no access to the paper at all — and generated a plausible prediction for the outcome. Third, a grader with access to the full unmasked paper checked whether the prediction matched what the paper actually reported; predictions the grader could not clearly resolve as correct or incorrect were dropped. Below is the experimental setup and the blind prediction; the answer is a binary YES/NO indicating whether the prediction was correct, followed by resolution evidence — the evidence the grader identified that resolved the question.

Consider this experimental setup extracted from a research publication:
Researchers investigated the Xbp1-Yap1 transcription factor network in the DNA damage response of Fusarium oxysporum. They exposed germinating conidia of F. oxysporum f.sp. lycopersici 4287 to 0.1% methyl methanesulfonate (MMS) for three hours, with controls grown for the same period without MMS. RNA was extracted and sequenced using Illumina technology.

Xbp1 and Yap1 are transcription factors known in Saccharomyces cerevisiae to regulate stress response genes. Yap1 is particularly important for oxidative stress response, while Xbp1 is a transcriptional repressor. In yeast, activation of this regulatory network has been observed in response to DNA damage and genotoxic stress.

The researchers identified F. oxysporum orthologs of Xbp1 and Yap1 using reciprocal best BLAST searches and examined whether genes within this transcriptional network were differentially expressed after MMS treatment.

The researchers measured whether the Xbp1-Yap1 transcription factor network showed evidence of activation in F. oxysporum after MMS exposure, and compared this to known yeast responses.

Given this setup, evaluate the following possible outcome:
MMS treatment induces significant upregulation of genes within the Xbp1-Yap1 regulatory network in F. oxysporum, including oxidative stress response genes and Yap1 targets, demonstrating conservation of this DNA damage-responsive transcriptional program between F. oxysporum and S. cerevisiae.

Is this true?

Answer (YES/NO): NO